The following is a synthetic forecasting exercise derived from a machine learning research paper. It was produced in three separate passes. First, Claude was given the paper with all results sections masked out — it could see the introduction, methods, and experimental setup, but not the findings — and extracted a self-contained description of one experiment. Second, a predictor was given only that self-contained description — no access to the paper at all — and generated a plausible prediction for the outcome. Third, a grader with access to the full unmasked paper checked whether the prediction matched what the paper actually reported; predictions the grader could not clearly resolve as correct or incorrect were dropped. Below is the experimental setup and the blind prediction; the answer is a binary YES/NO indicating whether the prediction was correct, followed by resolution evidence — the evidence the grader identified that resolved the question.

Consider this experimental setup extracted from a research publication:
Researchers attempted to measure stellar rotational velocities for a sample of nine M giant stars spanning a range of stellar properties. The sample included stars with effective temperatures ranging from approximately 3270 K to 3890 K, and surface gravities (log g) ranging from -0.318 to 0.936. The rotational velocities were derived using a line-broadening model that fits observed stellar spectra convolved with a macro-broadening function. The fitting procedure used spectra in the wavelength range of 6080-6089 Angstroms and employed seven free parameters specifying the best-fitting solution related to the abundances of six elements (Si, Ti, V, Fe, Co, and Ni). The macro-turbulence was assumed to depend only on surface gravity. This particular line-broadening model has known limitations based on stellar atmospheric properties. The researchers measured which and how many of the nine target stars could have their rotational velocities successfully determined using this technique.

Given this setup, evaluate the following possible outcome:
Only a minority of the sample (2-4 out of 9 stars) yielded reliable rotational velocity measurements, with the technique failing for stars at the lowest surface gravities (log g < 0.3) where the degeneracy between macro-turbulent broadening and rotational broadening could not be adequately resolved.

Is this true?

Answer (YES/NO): NO